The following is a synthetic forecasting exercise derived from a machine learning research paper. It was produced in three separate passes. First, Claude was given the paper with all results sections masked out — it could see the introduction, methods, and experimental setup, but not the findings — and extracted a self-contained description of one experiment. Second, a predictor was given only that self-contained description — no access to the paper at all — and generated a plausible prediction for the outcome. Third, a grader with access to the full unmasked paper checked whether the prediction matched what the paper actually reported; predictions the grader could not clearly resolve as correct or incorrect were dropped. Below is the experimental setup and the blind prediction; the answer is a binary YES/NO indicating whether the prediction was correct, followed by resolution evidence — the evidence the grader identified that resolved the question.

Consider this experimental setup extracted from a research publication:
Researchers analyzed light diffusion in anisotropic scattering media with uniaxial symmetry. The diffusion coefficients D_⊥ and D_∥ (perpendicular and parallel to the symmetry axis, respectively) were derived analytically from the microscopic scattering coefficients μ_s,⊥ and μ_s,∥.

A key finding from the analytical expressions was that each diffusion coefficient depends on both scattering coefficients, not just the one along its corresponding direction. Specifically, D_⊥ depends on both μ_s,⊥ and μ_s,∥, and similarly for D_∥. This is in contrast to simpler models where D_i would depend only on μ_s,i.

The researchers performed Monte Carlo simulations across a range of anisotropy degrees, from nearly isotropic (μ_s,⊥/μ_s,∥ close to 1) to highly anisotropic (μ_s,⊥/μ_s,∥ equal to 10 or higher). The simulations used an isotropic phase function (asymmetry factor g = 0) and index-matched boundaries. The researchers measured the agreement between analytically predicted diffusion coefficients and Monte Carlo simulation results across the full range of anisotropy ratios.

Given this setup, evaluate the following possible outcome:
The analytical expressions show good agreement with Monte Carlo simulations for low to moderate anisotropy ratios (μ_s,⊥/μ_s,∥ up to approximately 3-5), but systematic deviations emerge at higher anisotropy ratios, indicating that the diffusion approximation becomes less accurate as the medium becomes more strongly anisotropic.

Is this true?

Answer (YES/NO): NO